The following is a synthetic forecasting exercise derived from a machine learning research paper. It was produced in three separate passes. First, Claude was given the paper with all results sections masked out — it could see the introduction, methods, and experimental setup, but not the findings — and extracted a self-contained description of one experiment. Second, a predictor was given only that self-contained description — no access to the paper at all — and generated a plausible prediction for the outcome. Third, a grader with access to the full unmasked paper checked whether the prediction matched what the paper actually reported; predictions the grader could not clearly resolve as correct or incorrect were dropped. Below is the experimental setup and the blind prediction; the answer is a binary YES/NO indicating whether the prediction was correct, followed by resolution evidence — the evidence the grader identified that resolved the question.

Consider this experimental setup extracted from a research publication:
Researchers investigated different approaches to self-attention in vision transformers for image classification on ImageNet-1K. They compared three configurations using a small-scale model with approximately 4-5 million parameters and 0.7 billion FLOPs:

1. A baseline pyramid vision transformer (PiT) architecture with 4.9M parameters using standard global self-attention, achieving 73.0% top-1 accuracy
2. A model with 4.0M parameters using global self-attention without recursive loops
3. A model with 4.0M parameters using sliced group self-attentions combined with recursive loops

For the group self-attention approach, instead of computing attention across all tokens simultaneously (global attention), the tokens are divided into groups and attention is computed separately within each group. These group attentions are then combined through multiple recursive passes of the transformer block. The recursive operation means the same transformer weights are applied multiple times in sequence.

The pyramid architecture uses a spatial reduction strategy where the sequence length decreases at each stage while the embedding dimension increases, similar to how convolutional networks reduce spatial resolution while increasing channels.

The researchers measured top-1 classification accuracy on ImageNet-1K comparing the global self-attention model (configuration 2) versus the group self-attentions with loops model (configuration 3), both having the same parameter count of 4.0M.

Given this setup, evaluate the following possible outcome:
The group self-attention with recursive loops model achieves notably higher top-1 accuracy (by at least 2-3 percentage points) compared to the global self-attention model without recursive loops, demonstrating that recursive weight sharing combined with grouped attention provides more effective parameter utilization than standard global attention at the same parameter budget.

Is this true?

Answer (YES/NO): NO